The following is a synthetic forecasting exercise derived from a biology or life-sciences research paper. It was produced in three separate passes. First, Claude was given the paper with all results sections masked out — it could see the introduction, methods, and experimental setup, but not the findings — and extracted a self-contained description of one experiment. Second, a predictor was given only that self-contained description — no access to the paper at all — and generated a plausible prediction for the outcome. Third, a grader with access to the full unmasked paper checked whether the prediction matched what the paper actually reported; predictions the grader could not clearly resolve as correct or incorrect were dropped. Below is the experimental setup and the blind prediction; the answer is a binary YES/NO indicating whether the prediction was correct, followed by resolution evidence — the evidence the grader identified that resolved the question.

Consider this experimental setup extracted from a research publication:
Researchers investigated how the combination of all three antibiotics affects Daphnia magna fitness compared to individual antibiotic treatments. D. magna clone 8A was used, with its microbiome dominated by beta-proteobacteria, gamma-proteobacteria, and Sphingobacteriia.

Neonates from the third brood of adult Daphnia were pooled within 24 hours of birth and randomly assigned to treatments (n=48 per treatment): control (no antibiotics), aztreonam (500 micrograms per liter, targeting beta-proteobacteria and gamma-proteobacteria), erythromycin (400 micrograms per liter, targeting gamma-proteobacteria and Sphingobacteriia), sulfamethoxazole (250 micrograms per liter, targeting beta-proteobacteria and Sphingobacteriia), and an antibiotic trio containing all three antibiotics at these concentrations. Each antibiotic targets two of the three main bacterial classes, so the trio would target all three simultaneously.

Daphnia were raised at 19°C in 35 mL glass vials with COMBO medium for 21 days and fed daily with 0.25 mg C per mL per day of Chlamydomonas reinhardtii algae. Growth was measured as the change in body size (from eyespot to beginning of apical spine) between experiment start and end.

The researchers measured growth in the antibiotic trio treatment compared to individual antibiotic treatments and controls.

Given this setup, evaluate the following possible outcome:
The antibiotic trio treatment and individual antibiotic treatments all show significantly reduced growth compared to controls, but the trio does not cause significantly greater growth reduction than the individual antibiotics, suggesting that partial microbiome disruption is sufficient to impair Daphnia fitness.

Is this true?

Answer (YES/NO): NO